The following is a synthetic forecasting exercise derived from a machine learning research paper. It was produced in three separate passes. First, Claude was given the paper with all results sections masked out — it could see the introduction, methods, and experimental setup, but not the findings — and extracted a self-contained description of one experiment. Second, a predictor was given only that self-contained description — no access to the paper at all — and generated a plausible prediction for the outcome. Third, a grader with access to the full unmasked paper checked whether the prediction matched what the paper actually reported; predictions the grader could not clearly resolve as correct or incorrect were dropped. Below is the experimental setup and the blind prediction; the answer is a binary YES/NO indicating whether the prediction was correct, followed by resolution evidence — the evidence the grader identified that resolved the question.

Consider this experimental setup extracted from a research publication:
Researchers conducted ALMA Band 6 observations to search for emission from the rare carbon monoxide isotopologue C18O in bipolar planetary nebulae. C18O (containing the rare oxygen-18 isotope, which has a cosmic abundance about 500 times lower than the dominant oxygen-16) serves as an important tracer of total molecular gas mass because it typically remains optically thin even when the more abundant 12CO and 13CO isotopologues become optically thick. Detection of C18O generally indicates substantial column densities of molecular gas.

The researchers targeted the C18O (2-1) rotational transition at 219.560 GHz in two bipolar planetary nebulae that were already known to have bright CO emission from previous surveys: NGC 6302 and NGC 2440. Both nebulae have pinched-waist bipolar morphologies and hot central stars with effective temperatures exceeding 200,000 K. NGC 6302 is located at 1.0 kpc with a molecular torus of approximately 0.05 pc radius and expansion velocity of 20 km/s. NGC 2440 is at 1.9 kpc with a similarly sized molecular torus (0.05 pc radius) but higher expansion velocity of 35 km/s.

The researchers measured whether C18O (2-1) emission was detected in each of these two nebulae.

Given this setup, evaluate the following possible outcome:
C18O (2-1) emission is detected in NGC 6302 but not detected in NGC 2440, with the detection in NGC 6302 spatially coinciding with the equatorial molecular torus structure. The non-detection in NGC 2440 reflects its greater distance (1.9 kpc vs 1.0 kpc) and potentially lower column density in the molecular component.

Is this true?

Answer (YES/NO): NO